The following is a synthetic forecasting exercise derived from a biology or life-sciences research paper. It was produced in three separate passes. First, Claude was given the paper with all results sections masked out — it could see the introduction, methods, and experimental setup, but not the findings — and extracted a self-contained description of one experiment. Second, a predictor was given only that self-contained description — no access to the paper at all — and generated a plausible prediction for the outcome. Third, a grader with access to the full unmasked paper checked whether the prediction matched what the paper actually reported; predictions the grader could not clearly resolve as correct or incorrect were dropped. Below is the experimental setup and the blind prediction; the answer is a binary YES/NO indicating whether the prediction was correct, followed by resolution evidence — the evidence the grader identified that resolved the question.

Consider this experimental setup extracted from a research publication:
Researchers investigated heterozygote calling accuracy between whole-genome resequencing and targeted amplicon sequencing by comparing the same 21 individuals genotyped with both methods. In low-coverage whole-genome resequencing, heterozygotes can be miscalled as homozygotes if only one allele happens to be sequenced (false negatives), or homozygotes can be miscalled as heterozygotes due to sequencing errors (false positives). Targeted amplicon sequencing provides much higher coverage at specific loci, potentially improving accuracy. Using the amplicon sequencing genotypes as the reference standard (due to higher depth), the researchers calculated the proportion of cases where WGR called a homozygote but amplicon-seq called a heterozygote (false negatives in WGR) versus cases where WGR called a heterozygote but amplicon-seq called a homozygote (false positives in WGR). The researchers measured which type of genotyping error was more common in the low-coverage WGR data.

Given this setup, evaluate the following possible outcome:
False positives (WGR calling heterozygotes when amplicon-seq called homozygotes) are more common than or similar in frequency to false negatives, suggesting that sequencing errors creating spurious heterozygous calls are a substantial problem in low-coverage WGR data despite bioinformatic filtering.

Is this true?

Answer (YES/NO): NO